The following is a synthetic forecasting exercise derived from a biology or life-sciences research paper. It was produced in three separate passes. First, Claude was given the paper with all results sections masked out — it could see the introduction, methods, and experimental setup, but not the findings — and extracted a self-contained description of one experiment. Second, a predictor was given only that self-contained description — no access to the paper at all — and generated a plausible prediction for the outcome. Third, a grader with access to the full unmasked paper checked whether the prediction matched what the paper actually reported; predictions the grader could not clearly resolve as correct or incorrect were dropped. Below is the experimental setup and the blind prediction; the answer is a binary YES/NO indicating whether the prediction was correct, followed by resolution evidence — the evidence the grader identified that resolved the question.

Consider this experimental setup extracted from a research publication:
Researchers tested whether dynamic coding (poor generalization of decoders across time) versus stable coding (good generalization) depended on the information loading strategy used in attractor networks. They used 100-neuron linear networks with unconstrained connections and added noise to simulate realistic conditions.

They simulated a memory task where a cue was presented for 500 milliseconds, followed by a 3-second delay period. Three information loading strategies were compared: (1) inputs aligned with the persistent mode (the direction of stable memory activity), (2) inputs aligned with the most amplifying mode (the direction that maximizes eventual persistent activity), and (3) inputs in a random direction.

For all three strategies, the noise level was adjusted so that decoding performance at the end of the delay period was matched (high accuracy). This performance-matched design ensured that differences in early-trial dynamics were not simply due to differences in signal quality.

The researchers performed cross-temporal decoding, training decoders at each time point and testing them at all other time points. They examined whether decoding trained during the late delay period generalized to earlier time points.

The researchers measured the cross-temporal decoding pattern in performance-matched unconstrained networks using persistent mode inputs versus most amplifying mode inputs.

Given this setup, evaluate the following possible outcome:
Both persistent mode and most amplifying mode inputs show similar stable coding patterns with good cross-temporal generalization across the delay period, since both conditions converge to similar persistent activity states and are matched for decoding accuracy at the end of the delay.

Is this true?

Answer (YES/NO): NO